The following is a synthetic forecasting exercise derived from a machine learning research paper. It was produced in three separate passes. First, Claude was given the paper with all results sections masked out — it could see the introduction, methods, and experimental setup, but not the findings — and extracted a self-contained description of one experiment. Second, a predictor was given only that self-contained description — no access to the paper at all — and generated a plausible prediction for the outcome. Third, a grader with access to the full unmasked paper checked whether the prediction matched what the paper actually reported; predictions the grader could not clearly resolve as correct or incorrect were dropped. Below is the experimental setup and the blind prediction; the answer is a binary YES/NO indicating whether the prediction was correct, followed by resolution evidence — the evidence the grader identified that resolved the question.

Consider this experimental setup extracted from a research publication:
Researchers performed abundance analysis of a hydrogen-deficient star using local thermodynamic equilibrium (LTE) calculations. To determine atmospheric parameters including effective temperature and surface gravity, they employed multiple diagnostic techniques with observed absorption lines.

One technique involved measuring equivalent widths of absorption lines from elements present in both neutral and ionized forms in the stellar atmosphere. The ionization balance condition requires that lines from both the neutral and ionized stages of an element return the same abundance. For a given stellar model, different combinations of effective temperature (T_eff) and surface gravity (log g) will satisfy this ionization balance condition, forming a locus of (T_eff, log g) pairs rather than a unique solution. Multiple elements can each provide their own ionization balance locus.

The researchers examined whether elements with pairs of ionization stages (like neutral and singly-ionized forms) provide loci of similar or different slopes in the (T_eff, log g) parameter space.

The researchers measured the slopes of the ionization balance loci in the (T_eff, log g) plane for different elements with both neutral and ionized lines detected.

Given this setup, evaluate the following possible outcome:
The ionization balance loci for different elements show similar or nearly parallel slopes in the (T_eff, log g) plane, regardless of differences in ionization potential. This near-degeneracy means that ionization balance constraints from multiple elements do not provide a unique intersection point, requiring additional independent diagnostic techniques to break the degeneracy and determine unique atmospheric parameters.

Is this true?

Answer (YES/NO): YES